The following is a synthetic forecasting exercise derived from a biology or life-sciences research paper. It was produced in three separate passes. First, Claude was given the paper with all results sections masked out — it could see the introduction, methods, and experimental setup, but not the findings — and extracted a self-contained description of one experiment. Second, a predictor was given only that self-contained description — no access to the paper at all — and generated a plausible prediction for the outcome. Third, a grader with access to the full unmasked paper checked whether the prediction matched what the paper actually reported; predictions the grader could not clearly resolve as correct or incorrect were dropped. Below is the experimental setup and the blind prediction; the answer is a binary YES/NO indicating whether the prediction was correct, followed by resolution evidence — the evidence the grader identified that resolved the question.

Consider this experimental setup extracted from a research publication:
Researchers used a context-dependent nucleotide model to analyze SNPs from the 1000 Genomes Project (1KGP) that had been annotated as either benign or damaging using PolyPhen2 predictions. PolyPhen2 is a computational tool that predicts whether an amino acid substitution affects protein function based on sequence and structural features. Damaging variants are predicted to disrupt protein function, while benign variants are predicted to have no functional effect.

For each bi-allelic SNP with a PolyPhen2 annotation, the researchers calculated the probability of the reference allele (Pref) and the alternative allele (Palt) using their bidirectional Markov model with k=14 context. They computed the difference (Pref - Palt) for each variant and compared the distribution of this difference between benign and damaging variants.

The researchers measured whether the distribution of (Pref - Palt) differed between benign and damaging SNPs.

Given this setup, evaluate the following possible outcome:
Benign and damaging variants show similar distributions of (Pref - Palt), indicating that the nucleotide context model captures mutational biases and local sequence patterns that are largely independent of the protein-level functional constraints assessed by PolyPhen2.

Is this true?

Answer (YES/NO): NO